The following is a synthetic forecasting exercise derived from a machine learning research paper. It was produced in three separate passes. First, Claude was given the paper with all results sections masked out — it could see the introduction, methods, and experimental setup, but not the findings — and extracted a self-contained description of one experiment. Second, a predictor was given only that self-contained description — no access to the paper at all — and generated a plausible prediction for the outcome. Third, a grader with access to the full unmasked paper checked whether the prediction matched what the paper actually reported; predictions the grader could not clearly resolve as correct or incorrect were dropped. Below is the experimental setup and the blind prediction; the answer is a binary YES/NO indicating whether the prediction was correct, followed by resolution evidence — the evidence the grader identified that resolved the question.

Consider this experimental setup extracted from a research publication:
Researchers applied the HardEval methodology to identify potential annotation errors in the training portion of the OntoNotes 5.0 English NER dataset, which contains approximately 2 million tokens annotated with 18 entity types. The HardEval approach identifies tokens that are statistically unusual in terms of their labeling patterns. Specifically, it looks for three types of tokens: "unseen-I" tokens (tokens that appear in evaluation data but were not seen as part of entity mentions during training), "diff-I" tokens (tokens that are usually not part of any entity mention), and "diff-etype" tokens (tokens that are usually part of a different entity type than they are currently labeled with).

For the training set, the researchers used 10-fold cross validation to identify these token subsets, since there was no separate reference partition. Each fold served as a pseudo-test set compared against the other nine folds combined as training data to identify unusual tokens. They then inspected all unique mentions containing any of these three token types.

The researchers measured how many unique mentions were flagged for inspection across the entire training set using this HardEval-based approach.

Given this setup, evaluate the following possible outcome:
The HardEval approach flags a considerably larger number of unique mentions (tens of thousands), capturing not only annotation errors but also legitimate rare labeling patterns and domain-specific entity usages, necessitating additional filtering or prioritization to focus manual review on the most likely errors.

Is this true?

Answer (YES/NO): YES